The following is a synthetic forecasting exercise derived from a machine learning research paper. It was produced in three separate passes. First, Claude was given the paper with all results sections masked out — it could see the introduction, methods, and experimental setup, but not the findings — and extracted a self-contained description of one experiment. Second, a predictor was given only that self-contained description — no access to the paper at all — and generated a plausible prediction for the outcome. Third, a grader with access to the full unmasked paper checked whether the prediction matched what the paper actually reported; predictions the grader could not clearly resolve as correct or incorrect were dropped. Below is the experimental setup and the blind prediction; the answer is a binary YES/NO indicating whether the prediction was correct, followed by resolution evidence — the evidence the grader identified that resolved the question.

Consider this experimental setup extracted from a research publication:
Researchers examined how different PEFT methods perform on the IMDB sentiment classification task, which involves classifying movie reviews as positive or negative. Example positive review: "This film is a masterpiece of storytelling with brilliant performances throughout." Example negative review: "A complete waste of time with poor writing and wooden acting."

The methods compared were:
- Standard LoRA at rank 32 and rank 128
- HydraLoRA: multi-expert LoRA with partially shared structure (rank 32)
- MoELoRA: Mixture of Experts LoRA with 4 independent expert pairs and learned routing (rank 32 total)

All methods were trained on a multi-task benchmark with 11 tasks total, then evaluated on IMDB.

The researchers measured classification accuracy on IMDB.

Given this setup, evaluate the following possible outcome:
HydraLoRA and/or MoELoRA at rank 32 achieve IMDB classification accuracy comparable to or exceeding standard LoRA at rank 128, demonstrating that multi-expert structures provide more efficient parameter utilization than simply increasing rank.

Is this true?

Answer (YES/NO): YES